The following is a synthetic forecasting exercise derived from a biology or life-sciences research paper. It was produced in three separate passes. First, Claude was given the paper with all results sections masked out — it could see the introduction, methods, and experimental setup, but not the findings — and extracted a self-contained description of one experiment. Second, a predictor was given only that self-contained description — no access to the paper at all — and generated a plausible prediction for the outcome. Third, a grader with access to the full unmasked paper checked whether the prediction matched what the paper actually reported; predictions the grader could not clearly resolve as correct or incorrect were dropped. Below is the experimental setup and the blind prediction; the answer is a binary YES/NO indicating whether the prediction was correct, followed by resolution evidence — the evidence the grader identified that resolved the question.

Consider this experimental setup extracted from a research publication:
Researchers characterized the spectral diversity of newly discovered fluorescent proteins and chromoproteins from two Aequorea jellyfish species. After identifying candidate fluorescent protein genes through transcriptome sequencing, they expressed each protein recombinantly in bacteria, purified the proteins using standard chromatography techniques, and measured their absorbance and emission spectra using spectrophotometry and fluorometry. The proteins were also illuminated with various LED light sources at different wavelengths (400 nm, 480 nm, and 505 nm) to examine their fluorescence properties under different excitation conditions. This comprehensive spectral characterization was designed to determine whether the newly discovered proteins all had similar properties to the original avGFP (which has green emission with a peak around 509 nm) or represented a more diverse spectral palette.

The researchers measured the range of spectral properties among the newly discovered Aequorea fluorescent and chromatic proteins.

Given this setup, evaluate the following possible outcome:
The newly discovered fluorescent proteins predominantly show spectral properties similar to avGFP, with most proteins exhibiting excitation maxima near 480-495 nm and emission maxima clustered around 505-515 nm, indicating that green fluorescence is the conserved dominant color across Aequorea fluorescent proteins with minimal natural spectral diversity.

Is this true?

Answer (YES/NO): NO